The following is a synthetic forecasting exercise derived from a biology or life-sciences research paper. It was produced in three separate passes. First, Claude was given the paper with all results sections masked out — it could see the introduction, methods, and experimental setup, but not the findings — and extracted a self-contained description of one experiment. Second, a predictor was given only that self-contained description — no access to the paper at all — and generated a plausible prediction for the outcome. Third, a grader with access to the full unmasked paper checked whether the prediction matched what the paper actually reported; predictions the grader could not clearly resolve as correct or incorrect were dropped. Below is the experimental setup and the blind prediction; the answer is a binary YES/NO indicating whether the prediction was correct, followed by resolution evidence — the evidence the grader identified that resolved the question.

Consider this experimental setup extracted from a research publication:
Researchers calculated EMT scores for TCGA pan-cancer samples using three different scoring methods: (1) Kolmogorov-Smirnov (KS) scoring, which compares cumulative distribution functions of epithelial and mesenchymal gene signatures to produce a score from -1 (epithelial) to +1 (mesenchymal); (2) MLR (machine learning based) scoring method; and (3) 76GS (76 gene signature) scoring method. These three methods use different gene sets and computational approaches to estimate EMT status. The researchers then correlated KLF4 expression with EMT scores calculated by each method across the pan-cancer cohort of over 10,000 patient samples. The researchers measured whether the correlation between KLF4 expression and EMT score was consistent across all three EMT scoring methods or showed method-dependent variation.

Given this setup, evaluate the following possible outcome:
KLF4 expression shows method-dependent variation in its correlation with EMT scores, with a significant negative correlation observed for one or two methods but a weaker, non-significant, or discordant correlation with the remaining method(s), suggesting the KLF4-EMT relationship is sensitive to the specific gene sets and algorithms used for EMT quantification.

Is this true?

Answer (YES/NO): NO